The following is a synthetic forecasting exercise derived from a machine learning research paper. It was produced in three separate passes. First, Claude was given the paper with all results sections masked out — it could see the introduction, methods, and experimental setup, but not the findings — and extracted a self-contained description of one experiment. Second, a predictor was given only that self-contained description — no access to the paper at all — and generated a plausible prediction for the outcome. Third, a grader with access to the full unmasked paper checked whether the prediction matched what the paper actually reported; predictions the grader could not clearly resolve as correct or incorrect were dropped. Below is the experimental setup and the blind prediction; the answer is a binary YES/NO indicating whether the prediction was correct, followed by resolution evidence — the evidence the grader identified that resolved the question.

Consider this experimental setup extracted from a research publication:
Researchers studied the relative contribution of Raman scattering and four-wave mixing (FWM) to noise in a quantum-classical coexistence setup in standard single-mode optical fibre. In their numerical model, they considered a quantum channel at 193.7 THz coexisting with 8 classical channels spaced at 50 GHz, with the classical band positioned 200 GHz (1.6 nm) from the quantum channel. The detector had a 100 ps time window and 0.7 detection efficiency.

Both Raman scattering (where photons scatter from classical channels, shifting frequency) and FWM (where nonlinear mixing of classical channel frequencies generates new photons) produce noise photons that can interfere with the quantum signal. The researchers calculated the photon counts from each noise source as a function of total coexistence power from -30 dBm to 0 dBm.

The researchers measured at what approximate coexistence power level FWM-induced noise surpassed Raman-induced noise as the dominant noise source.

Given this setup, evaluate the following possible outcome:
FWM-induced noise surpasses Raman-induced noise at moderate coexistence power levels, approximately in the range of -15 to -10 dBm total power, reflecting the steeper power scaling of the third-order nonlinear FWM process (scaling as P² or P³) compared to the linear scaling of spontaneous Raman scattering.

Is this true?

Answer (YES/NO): NO